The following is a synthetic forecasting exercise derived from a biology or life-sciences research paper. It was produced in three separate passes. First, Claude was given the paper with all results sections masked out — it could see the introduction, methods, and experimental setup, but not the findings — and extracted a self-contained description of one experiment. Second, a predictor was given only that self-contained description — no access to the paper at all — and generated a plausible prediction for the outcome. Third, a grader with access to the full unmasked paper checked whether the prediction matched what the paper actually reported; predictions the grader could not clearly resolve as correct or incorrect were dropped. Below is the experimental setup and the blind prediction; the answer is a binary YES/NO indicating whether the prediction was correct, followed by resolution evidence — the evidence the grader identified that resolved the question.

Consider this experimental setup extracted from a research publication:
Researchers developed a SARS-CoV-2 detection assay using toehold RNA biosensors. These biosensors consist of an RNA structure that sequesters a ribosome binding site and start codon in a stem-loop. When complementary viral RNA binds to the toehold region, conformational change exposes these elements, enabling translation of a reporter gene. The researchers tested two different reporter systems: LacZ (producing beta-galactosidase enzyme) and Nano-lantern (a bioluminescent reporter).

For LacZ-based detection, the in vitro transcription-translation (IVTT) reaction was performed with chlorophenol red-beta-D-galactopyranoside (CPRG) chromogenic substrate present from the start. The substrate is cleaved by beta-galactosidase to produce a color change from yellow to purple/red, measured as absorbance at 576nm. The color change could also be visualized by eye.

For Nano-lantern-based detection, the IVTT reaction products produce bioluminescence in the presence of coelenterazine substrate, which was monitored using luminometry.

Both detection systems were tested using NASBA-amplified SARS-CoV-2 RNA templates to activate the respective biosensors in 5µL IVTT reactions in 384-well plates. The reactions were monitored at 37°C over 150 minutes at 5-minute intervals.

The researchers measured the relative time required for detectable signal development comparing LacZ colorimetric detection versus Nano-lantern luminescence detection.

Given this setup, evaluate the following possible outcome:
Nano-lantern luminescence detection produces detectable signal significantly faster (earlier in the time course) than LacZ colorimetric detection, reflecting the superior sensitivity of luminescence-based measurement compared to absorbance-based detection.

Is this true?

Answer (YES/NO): YES